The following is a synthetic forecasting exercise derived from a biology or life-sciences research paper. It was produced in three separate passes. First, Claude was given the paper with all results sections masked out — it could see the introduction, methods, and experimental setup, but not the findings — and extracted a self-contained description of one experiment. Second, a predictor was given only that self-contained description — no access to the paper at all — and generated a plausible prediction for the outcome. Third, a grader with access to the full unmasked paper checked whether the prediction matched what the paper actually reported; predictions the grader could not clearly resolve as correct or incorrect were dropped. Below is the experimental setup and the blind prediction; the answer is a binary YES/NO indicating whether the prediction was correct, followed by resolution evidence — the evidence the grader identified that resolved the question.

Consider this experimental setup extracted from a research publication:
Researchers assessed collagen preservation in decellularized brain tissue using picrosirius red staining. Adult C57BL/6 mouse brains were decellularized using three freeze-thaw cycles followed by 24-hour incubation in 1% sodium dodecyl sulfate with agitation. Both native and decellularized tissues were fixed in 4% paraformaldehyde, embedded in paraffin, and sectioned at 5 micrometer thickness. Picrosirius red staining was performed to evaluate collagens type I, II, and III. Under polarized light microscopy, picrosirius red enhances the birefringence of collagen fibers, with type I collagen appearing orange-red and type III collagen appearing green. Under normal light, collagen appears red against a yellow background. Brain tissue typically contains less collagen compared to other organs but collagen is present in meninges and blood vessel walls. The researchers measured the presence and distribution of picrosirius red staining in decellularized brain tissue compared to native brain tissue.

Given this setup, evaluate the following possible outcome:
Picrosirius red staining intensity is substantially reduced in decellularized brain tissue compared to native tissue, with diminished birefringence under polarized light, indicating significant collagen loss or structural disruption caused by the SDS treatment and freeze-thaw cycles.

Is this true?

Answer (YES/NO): NO